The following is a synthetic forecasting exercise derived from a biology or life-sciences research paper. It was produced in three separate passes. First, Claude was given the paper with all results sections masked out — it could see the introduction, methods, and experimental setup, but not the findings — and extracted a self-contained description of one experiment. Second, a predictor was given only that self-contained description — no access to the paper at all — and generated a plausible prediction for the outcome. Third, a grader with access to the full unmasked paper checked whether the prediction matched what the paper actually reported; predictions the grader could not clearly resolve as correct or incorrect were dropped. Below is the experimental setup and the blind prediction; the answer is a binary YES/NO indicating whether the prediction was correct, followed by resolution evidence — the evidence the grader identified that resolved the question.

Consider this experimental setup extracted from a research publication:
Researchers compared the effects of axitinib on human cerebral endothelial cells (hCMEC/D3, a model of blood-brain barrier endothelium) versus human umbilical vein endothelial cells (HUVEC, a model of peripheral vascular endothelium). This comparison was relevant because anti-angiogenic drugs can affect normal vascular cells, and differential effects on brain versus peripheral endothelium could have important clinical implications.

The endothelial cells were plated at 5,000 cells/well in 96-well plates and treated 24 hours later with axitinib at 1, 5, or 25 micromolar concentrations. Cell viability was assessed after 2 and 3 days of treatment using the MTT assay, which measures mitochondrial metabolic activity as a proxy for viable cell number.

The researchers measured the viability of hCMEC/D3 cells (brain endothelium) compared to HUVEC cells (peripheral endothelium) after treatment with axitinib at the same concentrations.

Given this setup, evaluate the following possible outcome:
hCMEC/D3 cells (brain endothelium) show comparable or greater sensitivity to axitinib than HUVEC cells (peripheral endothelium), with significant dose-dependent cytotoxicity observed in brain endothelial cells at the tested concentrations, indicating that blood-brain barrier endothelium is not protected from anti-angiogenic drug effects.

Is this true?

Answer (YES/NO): YES